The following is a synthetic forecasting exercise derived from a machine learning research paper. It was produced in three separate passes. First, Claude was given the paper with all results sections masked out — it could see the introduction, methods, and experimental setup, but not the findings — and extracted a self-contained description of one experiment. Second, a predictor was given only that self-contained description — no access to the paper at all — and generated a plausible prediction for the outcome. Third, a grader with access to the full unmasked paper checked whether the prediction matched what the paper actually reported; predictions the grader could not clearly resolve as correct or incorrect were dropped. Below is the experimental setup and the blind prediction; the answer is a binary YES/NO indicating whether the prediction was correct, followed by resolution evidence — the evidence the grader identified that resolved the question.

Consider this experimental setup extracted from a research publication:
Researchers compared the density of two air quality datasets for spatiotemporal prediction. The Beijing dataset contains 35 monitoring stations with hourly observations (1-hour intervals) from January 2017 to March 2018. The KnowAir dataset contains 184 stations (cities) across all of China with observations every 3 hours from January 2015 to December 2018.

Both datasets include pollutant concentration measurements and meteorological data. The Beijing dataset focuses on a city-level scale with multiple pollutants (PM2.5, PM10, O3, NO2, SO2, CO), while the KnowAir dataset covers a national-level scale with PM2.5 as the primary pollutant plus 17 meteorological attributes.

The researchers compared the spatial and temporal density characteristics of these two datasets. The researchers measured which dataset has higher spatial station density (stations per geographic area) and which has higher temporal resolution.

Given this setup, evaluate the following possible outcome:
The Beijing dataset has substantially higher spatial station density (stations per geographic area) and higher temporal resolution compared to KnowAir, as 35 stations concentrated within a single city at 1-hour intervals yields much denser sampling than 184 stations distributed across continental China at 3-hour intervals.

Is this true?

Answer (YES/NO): YES